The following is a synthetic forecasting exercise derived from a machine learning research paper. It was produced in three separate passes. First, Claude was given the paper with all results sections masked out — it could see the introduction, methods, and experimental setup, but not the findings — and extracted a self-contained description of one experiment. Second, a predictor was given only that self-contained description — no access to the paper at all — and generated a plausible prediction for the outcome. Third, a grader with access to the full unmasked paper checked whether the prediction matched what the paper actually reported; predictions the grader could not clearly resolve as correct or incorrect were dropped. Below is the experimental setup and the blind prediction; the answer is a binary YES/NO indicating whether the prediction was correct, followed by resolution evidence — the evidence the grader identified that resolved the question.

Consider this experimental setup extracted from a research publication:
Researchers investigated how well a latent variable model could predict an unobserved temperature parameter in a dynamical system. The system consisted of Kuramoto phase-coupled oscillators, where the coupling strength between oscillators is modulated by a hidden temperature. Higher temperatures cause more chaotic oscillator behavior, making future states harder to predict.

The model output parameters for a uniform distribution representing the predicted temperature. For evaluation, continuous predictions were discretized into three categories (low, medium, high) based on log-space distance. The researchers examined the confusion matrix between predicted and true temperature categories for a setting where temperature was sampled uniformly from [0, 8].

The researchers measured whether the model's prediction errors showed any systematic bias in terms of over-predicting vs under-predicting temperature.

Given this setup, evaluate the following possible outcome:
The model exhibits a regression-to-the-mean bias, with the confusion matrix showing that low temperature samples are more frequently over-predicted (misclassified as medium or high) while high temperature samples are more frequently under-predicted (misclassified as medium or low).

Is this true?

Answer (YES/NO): NO